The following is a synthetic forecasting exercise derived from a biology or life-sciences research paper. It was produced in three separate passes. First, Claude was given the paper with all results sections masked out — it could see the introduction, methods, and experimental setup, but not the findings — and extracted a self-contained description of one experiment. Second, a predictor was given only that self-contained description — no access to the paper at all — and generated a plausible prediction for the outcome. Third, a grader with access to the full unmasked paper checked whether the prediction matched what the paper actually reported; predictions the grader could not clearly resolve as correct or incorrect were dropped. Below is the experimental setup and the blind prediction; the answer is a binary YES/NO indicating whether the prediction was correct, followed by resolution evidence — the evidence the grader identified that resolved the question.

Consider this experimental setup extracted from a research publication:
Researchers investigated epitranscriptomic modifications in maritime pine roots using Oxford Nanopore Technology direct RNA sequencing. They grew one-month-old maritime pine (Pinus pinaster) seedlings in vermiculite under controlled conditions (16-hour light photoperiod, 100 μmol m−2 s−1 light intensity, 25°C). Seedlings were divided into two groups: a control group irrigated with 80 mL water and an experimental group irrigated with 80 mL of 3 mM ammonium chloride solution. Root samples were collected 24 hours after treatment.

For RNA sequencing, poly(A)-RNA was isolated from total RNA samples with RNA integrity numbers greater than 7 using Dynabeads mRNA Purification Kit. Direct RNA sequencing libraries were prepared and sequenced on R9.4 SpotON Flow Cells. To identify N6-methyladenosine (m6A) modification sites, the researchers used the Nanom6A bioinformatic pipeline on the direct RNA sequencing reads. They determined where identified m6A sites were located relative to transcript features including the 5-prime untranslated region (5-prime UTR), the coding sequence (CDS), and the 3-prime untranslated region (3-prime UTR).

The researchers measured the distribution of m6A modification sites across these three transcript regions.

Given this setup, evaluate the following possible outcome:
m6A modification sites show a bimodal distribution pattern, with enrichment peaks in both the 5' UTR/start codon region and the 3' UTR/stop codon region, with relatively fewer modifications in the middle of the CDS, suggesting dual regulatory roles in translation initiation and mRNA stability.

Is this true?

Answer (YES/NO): NO